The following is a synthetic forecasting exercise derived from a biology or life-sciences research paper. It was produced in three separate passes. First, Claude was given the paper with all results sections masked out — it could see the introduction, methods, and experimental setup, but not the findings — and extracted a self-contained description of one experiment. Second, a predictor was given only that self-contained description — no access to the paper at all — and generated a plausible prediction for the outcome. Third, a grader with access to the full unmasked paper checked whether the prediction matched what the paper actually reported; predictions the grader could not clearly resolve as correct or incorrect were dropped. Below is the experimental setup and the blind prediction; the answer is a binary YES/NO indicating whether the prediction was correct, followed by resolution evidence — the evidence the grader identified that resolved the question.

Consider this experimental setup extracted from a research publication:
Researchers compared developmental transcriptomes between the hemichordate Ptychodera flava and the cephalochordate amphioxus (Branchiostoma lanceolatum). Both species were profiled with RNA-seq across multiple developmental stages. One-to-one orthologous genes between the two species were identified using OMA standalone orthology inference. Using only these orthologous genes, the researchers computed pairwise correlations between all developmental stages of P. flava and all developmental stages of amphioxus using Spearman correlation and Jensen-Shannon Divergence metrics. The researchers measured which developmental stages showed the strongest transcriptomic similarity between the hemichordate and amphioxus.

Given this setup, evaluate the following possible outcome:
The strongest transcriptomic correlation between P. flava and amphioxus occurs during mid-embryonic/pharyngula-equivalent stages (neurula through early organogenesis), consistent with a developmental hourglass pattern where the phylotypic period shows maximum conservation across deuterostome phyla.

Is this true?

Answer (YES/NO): NO